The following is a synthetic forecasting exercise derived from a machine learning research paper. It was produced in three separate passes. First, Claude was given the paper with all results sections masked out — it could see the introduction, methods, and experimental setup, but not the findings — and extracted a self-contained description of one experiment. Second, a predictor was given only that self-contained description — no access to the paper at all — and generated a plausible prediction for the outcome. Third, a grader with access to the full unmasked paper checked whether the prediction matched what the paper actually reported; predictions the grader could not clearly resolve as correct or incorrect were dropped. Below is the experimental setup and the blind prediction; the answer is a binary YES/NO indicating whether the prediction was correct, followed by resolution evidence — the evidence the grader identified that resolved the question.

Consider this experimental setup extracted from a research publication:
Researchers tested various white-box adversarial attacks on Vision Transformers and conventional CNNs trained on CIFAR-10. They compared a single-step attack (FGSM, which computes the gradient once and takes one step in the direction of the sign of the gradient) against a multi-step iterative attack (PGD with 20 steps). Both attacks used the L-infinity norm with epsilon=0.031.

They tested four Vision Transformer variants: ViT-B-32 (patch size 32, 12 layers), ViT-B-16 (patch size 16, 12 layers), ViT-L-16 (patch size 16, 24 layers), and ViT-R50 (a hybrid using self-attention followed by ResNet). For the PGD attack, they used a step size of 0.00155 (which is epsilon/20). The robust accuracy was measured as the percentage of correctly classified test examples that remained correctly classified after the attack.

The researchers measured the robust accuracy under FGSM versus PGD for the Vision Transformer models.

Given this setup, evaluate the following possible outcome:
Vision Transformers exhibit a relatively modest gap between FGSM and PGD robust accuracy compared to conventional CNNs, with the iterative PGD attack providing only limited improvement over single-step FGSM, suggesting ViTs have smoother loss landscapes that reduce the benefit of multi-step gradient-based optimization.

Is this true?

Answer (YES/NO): NO